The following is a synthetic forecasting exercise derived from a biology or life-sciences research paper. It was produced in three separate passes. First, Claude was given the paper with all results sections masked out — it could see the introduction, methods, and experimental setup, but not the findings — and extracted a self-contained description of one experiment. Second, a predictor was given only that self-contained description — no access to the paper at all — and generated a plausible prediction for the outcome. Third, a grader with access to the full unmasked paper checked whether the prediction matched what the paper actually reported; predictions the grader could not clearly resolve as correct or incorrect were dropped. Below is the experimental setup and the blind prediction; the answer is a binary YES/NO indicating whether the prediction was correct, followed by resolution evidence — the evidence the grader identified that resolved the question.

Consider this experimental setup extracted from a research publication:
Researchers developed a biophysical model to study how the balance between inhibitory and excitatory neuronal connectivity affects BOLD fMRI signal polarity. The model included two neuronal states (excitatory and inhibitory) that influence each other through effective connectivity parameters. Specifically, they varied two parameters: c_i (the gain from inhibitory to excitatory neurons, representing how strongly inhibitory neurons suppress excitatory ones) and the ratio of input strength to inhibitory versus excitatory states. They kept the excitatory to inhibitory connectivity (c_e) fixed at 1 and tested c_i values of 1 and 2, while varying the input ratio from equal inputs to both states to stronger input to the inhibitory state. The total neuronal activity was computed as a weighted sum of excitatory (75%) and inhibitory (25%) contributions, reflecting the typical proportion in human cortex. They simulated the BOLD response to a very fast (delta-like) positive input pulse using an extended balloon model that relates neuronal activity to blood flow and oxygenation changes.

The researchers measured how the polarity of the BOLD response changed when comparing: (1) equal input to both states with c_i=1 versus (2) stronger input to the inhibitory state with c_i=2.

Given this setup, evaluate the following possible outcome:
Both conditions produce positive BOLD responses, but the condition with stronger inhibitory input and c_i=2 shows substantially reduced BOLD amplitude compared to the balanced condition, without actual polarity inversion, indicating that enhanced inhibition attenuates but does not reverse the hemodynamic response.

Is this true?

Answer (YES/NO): NO